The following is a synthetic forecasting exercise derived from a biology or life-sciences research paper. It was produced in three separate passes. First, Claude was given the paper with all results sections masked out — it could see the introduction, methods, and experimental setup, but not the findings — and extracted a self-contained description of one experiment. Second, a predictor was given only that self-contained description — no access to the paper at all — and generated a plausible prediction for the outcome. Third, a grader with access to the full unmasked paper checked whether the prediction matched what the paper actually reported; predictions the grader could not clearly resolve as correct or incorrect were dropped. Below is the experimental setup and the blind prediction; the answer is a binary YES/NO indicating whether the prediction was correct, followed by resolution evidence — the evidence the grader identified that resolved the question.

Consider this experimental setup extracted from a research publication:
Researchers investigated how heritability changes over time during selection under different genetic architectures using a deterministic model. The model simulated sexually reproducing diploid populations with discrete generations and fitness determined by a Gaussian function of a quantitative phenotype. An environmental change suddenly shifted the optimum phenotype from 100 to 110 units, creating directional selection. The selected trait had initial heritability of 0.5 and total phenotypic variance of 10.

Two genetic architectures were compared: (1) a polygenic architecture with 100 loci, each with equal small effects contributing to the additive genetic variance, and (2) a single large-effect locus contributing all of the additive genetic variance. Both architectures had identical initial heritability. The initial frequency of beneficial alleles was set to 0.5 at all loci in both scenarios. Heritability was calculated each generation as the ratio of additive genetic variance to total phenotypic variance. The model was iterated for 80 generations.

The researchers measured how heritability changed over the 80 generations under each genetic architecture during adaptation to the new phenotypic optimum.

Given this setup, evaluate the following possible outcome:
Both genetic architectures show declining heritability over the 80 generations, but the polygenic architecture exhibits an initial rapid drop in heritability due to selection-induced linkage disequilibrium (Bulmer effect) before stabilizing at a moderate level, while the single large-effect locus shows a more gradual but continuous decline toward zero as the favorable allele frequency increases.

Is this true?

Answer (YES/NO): NO